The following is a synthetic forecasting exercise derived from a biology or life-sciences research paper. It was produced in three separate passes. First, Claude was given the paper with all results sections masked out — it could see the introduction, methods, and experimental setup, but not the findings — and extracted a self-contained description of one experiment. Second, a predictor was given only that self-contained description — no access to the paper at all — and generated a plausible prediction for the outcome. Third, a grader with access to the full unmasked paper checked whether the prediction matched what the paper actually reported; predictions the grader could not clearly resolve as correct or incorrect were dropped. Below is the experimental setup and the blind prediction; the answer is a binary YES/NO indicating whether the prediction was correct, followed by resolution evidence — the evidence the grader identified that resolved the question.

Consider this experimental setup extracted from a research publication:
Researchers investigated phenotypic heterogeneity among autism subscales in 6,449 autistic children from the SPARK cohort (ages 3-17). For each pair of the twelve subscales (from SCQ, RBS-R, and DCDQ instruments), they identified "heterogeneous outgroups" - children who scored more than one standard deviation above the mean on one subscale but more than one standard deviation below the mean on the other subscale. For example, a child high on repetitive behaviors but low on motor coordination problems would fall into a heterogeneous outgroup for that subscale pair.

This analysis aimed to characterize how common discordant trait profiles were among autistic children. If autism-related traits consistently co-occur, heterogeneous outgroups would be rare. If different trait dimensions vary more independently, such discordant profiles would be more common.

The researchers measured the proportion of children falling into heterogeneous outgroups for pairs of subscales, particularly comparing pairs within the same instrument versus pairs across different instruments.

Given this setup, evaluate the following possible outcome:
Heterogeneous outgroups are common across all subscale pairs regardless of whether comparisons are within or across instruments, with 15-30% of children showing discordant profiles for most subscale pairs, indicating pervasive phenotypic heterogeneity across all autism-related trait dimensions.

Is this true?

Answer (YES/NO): NO